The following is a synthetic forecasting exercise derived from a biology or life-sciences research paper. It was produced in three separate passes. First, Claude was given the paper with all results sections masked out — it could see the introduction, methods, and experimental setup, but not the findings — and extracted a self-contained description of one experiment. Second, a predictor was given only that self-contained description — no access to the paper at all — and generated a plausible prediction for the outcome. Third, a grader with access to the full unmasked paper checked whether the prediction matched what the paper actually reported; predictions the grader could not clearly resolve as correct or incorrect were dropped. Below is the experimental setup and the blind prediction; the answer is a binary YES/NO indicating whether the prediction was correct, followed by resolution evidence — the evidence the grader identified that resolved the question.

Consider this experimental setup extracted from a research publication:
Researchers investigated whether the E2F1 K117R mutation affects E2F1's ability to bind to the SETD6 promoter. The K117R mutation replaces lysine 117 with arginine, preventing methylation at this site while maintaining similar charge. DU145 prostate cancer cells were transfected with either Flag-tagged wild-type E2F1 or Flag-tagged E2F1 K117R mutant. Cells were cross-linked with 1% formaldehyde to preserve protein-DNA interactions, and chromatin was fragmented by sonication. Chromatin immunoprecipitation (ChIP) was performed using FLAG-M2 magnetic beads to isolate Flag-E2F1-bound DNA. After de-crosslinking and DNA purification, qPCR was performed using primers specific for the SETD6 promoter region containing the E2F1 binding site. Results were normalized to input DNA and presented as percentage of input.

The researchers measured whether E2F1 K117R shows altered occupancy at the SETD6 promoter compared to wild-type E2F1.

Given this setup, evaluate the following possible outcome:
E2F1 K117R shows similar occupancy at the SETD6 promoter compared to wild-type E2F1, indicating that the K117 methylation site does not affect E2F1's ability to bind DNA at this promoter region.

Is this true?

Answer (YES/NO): NO